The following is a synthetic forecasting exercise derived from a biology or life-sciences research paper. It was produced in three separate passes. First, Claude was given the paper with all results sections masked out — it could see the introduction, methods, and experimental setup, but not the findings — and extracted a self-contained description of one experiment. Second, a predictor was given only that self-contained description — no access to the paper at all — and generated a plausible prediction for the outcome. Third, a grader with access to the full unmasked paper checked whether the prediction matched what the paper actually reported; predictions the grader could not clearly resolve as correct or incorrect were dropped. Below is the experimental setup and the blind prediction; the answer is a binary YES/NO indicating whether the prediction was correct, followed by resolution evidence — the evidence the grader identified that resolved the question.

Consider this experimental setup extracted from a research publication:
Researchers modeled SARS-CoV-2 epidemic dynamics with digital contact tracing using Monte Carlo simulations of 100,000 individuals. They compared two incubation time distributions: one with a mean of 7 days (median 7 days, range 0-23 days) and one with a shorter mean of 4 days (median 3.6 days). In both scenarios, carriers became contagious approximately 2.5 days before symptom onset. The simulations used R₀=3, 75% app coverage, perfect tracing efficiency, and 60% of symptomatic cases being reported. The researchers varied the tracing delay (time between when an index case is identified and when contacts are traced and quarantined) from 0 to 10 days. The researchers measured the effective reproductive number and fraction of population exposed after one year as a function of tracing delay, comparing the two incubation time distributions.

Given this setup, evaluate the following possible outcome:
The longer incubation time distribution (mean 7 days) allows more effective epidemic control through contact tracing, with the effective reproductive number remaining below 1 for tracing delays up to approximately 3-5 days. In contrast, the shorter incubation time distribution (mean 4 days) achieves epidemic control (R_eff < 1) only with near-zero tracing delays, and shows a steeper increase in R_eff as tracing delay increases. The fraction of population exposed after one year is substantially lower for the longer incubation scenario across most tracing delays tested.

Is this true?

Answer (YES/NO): NO